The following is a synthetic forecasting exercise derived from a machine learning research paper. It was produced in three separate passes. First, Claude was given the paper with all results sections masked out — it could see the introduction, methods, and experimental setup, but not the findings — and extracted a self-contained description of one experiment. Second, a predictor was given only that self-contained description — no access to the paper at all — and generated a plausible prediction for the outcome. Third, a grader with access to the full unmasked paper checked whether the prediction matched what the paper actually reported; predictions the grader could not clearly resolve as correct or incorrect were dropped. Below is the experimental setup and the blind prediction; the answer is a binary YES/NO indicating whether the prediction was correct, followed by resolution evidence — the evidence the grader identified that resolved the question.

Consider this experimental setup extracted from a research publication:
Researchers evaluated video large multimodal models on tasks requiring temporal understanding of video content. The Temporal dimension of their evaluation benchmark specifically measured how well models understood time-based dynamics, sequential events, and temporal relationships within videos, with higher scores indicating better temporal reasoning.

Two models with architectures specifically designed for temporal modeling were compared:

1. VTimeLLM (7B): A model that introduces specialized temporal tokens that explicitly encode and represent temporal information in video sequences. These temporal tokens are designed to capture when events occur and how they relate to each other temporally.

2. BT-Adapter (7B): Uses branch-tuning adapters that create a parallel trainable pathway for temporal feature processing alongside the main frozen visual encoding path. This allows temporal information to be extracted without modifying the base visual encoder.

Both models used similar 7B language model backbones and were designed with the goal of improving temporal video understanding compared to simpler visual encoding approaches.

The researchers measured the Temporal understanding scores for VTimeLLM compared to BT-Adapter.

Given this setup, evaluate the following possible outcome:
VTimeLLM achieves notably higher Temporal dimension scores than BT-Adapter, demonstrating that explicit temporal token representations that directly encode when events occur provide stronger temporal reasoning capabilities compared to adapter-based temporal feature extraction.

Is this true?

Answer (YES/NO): YES